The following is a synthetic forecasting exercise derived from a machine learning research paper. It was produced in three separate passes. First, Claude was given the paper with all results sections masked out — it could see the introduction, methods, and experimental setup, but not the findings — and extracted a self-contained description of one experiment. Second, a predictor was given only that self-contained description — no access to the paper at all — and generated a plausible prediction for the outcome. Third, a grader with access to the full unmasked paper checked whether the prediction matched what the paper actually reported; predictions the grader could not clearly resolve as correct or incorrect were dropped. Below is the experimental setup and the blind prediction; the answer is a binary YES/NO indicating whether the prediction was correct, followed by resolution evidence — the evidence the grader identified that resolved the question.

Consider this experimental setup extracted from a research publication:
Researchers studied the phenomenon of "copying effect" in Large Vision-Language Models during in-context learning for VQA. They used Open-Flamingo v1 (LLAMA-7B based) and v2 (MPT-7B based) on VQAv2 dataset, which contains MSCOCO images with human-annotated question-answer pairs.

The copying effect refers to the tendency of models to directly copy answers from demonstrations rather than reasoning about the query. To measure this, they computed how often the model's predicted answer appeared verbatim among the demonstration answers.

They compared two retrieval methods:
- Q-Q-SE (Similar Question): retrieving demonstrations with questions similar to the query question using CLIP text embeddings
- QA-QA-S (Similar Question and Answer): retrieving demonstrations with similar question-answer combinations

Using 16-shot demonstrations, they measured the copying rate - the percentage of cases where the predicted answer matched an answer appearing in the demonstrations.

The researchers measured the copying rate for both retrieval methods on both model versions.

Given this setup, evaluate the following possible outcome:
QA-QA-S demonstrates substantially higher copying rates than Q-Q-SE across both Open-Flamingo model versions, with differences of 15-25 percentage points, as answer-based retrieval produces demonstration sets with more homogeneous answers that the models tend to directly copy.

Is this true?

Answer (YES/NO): NO